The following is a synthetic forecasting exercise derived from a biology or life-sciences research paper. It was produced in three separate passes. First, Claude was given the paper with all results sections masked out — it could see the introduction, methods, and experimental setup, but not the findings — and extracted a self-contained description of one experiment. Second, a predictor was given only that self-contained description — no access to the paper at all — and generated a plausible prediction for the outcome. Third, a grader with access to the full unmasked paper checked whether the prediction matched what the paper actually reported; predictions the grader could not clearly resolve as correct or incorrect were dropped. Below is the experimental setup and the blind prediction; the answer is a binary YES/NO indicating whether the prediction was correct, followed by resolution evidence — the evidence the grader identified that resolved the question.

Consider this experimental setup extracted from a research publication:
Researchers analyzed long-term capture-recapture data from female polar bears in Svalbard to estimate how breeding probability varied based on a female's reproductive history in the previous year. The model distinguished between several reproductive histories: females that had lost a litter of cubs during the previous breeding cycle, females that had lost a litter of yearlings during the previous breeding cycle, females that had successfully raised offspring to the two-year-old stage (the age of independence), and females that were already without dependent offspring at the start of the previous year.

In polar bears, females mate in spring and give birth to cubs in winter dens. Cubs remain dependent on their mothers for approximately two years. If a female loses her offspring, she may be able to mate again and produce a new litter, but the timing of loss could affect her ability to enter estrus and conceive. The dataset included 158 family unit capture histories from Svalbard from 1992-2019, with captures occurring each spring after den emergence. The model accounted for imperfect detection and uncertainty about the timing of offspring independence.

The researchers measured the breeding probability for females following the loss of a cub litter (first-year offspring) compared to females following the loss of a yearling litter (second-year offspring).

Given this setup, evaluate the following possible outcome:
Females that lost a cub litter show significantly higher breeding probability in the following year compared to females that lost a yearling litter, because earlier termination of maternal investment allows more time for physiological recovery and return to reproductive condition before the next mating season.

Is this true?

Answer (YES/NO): NO